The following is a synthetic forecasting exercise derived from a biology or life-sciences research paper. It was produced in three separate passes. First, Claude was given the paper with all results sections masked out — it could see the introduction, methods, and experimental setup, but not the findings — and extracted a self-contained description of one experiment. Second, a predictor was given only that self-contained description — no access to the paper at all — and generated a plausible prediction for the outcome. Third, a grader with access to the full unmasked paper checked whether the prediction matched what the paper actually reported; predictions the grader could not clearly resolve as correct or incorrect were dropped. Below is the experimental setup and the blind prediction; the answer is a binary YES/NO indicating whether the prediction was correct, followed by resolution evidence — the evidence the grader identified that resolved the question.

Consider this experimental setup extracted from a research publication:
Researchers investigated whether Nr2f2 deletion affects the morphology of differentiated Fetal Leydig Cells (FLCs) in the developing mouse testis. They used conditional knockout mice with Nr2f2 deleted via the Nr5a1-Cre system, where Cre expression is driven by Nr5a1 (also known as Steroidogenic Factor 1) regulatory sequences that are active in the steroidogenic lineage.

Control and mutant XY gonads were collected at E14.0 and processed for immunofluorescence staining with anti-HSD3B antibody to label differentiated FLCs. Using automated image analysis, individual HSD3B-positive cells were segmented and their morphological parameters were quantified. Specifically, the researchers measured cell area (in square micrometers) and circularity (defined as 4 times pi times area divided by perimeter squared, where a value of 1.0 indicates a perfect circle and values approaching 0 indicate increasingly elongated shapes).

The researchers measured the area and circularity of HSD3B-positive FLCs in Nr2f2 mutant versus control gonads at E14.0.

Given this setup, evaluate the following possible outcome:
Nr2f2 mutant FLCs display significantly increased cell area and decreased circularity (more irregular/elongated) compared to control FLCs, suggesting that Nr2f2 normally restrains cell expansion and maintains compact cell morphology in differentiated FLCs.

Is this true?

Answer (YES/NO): NO